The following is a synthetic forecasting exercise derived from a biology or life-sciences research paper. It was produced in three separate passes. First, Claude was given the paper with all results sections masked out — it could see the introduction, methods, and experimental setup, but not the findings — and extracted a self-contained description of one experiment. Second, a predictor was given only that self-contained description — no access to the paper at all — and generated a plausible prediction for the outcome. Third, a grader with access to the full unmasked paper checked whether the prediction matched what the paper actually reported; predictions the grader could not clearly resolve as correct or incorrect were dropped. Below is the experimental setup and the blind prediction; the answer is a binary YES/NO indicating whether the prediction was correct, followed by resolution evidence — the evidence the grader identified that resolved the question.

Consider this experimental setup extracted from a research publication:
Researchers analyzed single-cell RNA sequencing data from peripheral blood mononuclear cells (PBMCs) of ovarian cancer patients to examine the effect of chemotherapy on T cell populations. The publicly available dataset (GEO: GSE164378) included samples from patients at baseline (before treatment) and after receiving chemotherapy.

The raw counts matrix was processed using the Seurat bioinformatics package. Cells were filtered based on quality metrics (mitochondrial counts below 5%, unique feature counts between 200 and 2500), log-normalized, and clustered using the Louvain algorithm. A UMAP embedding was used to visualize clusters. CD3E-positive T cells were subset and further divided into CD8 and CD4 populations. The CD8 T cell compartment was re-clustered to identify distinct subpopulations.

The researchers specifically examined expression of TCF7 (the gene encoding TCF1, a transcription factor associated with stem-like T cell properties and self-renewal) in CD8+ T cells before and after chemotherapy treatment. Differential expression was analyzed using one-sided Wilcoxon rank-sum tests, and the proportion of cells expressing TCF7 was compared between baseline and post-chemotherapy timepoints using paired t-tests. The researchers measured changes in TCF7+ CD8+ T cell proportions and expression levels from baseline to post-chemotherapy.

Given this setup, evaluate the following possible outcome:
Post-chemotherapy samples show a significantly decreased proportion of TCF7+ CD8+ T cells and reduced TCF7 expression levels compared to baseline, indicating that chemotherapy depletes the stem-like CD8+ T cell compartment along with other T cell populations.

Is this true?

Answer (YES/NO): NO